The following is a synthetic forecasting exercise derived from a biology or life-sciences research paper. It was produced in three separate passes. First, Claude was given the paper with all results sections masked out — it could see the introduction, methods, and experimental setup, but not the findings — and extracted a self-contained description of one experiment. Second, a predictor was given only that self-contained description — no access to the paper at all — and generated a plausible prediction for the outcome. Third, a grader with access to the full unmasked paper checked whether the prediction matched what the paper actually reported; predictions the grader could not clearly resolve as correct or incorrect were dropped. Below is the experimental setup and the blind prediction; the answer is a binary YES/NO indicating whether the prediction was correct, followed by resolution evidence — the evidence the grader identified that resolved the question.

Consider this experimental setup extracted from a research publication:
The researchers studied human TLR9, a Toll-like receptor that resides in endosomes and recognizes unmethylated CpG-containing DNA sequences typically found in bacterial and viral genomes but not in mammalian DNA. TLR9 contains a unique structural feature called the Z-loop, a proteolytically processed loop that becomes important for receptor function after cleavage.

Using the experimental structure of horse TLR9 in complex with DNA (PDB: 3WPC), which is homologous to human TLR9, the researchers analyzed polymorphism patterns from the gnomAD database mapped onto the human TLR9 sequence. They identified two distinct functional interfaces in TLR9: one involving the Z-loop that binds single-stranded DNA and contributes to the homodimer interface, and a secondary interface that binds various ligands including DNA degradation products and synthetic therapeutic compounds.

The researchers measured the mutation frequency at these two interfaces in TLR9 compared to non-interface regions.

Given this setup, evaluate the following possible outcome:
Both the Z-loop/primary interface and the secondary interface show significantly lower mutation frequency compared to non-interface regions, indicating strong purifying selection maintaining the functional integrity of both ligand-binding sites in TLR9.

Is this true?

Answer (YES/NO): YES